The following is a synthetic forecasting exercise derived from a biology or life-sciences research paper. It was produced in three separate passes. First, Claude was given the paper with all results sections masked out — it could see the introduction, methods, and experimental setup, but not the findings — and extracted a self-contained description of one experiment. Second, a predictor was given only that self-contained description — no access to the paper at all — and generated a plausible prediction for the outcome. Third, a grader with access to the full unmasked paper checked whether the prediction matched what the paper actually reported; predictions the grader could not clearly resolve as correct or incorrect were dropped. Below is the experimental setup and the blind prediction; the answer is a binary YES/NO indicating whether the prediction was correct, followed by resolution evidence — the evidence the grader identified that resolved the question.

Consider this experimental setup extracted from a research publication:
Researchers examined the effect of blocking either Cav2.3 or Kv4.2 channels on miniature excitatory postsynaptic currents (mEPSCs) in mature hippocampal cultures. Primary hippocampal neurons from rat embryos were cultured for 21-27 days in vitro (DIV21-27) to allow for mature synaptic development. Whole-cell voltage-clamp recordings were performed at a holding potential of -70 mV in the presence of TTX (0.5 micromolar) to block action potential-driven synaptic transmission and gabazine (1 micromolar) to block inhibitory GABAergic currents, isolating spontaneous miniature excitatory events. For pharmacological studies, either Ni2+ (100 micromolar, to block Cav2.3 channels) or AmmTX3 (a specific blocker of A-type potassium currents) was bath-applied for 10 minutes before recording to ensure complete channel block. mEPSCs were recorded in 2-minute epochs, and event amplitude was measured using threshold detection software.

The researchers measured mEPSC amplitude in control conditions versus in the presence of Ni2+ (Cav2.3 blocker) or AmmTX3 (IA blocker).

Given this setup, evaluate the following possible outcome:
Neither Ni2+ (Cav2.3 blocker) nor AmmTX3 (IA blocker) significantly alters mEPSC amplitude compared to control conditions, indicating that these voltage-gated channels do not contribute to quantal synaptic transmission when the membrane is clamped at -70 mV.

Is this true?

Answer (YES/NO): NO